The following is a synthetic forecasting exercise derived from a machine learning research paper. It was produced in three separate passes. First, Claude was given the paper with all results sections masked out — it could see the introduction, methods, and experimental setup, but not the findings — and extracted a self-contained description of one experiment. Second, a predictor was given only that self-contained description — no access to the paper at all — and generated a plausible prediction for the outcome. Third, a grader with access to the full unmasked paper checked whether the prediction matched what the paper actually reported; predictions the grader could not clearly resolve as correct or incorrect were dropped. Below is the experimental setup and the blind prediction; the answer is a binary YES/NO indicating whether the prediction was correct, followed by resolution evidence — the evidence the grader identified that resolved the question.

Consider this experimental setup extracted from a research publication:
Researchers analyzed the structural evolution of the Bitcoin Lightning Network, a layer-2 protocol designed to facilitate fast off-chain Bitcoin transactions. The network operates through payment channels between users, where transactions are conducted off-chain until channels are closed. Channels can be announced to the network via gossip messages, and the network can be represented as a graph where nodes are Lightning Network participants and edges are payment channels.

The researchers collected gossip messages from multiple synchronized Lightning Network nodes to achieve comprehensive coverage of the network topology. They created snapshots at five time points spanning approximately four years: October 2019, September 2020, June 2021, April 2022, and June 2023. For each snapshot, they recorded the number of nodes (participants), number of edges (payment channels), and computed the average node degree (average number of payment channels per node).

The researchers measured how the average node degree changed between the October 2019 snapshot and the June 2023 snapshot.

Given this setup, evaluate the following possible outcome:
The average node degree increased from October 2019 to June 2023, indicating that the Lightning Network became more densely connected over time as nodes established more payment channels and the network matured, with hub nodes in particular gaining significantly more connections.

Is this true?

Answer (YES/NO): NO